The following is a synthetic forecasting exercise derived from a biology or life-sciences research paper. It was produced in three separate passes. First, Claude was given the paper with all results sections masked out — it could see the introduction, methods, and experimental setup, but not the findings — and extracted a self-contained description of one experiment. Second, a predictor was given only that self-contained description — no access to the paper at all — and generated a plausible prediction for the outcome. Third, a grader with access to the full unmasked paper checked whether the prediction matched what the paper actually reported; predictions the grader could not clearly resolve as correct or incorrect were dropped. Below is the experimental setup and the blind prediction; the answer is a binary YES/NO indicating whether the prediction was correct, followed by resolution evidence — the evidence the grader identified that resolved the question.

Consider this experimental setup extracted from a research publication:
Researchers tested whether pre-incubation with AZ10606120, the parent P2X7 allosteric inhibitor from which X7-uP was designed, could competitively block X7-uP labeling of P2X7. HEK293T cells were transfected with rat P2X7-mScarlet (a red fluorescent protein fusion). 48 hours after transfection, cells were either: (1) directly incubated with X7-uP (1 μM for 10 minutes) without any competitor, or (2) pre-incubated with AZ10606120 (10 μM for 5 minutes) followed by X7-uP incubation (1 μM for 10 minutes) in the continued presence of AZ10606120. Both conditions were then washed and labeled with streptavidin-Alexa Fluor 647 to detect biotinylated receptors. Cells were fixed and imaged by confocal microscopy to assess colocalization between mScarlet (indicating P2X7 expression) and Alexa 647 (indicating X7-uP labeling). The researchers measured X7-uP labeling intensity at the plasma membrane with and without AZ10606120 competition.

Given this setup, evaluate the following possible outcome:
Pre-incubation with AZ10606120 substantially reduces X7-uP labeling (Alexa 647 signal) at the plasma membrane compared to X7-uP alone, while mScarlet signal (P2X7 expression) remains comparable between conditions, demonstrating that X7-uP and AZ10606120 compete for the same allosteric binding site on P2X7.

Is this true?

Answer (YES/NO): YES